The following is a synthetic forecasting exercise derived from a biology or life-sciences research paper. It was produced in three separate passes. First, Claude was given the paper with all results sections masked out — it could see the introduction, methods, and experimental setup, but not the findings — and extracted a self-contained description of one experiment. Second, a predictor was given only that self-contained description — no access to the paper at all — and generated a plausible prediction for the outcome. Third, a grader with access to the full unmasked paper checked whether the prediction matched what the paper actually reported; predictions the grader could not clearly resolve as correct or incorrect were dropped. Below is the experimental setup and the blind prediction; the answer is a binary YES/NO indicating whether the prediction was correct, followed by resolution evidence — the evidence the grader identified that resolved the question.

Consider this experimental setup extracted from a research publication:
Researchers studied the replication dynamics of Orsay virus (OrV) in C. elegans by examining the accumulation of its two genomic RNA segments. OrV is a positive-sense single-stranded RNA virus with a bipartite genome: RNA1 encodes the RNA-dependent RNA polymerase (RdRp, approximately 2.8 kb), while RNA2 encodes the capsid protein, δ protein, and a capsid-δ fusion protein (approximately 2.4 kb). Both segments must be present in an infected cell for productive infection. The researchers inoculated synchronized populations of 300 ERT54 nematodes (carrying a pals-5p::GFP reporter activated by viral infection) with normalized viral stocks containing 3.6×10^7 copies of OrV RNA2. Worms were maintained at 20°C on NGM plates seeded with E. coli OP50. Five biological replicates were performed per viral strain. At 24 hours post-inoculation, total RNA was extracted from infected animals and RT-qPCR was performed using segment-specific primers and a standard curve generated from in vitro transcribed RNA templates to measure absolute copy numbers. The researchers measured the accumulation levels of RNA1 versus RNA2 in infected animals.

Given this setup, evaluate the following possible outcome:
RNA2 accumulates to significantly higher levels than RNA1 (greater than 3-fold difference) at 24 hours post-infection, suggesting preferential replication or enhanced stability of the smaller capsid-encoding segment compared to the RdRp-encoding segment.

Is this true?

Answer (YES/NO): YES